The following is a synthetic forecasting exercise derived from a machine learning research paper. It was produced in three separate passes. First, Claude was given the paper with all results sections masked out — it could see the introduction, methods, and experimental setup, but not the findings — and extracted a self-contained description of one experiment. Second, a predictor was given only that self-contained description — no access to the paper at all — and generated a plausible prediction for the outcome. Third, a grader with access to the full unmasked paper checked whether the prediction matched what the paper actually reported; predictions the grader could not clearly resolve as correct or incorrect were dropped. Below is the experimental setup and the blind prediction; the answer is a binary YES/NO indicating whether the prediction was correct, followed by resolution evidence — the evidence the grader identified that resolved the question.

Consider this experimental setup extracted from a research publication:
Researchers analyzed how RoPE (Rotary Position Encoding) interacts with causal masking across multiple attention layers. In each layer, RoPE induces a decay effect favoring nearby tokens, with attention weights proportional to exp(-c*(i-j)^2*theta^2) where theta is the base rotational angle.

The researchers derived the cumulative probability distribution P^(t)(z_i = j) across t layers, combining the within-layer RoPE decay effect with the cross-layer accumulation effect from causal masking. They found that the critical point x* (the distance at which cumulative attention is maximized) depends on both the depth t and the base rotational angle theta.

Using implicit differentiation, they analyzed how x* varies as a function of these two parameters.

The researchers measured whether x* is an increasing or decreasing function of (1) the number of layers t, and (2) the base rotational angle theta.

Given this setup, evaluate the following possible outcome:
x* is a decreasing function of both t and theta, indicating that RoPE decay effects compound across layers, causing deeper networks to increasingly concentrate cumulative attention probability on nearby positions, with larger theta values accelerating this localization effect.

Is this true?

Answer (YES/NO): NO